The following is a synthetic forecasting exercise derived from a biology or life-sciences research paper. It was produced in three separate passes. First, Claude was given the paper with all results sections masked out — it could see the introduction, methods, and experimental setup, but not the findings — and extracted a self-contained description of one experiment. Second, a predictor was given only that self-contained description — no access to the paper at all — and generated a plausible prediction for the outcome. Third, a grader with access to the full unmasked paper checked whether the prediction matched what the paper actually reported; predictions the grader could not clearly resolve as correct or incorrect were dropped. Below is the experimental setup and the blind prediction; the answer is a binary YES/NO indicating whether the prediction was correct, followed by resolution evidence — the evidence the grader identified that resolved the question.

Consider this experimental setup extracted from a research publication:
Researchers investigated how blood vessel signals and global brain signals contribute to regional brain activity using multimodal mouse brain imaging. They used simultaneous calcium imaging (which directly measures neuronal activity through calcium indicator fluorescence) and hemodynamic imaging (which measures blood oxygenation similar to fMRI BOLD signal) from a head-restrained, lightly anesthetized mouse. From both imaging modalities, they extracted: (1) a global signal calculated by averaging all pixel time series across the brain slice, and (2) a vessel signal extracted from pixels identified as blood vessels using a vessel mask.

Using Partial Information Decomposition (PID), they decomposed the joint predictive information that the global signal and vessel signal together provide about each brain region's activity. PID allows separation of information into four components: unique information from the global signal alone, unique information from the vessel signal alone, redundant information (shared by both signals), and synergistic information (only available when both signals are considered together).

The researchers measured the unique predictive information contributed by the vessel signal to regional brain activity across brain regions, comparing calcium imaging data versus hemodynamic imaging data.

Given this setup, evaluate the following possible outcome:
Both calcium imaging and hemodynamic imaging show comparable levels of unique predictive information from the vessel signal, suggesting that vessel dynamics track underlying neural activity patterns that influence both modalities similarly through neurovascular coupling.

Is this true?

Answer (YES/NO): NO